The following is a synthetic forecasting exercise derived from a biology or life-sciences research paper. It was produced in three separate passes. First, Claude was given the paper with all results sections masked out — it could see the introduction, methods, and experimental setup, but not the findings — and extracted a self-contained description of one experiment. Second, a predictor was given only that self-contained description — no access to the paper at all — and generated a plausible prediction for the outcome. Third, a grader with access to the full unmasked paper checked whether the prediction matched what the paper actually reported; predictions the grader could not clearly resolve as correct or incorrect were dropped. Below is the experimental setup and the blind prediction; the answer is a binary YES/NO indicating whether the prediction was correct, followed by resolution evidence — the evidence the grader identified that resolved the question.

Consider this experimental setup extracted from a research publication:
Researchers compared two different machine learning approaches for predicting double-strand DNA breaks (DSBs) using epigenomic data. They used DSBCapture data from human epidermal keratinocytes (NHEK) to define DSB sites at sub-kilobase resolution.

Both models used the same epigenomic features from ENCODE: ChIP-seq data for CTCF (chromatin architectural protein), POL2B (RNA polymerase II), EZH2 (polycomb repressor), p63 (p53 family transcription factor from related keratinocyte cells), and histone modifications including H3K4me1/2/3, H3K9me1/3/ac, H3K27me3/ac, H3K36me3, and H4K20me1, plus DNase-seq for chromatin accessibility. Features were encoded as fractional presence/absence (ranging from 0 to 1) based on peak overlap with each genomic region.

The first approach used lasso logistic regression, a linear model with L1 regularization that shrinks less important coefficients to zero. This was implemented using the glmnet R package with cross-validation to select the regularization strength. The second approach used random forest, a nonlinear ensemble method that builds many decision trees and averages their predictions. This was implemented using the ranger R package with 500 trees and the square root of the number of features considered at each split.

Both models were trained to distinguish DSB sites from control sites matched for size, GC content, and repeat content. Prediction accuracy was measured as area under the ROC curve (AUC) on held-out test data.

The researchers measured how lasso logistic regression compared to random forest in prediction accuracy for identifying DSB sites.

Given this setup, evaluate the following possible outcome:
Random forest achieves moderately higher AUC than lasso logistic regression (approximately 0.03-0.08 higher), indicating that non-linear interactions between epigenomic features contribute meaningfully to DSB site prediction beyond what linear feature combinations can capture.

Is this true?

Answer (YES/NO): NO